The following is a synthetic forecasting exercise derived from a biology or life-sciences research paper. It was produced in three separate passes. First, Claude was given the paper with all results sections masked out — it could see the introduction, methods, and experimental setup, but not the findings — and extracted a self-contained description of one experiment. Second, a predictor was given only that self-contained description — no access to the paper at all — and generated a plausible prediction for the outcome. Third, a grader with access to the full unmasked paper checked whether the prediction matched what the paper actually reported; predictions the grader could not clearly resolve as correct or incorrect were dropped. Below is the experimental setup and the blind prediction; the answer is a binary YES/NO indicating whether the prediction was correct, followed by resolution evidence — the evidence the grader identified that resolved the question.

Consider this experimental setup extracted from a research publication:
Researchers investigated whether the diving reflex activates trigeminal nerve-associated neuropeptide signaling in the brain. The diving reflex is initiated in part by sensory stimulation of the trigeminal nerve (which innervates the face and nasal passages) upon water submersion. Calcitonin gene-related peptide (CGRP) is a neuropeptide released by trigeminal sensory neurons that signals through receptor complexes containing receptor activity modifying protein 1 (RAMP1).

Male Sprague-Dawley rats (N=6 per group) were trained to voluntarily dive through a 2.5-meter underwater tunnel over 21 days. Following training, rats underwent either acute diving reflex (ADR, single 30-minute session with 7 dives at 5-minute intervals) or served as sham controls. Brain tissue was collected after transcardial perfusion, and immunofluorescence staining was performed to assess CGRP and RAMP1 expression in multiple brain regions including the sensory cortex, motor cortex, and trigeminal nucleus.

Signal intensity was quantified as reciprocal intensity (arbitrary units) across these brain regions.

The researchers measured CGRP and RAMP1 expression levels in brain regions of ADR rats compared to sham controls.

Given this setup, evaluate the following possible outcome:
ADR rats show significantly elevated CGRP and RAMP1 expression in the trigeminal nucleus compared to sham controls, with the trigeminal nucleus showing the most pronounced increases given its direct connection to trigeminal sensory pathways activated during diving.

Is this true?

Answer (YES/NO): NO